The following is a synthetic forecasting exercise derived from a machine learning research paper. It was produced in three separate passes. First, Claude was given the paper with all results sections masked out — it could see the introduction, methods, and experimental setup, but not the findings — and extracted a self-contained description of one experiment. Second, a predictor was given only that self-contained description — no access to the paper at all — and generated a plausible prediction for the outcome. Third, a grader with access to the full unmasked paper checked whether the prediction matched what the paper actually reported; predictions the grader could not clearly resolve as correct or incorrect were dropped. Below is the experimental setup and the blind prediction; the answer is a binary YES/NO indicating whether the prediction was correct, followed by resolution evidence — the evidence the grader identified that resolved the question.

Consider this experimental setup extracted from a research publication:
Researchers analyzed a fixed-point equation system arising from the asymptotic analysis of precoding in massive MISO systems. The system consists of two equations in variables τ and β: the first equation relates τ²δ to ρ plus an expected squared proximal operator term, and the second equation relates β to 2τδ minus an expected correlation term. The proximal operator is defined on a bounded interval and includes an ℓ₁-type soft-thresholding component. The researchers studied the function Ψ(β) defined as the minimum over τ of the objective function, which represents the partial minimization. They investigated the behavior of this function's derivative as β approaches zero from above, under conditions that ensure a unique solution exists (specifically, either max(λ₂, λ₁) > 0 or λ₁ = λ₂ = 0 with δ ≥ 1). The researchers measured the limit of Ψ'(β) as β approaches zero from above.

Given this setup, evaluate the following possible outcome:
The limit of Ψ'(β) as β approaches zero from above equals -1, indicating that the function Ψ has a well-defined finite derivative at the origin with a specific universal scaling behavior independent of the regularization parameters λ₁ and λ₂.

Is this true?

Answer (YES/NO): NO